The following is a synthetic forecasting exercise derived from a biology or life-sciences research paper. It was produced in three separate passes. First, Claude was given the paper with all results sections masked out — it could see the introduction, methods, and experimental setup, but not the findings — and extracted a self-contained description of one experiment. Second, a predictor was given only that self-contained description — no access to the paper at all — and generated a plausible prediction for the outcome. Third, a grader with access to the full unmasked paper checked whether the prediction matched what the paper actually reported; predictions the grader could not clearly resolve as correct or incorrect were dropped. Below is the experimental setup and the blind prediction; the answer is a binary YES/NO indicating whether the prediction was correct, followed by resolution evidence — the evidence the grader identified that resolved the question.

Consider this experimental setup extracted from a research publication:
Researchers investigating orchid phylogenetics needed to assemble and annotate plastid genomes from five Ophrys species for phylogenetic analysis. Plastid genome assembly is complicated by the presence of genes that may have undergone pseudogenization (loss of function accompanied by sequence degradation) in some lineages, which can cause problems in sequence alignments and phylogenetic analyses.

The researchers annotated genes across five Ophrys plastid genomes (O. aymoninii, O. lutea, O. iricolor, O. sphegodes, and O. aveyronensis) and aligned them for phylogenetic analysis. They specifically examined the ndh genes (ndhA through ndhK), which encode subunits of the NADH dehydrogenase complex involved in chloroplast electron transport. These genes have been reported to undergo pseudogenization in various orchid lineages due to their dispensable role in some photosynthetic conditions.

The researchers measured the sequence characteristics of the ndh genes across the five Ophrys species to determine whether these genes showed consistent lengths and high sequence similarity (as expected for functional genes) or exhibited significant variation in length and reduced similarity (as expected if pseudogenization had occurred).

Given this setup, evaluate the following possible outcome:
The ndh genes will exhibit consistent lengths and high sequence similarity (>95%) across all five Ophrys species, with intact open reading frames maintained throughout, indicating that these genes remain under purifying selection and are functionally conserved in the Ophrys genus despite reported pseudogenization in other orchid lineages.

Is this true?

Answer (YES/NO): NO